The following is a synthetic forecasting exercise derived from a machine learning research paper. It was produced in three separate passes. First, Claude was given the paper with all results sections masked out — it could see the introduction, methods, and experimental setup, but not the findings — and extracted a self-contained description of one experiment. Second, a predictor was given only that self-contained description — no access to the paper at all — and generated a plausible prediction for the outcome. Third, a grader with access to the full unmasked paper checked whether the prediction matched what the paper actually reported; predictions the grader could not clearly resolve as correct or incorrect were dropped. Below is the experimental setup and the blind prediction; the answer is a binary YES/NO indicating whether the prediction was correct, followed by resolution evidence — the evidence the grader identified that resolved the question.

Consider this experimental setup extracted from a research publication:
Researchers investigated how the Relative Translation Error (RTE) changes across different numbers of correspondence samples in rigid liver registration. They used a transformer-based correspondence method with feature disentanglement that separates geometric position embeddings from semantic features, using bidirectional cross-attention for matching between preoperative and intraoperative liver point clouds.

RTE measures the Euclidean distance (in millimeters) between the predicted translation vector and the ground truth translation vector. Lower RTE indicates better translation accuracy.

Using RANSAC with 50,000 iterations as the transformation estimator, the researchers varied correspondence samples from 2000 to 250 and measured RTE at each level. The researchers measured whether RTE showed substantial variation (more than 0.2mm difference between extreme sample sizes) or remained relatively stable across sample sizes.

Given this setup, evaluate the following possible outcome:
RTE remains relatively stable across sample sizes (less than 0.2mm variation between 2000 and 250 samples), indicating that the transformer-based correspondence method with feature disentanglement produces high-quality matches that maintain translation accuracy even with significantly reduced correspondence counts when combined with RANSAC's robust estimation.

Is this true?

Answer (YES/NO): YES